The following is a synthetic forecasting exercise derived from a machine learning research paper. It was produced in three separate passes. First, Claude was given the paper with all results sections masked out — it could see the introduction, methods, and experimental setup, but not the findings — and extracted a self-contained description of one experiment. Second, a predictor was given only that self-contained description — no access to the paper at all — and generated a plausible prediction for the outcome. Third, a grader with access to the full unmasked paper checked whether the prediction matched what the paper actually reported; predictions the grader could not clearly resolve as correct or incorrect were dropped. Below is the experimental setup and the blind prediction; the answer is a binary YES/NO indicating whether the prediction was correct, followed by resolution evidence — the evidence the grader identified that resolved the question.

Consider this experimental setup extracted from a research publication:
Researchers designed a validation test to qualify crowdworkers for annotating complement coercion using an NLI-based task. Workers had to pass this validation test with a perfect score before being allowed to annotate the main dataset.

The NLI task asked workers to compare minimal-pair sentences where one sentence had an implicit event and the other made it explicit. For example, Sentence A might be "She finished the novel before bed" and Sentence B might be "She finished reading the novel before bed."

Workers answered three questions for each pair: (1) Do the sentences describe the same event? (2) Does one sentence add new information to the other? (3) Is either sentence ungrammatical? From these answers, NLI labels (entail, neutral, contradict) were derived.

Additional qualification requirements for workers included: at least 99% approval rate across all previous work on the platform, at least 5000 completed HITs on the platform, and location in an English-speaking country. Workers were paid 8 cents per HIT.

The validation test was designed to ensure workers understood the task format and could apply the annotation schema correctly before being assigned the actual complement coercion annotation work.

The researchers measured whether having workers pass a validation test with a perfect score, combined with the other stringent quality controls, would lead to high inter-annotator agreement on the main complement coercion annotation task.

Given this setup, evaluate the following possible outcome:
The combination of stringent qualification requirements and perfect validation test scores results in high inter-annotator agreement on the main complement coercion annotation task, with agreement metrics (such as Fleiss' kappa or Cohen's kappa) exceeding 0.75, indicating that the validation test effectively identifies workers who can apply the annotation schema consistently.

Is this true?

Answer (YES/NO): NO